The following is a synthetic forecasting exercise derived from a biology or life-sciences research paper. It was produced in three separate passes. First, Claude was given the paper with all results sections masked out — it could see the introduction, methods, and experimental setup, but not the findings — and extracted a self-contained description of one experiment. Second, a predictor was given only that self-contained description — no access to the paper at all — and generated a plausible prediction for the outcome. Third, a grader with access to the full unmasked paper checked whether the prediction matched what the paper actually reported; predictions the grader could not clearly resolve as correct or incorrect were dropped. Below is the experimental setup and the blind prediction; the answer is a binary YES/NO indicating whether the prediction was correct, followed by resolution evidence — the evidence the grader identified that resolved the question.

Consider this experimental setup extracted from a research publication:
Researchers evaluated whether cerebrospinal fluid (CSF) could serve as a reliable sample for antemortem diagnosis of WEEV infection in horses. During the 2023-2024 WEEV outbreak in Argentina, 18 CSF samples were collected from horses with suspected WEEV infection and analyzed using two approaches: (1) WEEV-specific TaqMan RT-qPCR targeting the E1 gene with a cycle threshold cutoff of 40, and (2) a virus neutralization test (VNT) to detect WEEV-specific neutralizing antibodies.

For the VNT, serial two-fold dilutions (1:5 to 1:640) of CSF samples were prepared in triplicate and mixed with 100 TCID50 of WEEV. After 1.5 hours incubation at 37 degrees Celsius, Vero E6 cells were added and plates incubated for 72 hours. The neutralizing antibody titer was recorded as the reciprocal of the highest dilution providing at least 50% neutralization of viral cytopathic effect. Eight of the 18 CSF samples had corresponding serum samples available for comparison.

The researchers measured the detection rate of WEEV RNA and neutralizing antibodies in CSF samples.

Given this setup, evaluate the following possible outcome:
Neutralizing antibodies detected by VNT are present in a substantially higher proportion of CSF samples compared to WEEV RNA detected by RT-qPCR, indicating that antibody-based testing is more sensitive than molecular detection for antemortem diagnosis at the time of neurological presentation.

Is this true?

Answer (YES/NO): YES